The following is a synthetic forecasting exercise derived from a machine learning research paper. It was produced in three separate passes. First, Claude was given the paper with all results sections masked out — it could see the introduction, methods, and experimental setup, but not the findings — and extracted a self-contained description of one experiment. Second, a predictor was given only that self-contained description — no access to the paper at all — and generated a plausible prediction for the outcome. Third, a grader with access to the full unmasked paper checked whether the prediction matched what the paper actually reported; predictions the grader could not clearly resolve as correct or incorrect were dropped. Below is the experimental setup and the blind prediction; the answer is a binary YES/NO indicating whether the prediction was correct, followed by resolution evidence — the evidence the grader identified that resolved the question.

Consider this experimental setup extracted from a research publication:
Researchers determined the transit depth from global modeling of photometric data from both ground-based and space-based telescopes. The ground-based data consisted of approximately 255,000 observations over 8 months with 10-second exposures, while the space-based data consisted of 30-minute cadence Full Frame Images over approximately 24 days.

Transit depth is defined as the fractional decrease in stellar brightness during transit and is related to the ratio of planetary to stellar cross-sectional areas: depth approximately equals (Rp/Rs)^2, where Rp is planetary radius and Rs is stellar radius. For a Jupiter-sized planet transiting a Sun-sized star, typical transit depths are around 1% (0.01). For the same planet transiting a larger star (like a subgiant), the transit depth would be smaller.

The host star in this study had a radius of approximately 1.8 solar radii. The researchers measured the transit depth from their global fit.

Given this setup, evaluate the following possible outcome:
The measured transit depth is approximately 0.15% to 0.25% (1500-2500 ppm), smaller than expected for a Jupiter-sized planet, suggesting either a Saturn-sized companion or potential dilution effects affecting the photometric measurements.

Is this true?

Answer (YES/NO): NO